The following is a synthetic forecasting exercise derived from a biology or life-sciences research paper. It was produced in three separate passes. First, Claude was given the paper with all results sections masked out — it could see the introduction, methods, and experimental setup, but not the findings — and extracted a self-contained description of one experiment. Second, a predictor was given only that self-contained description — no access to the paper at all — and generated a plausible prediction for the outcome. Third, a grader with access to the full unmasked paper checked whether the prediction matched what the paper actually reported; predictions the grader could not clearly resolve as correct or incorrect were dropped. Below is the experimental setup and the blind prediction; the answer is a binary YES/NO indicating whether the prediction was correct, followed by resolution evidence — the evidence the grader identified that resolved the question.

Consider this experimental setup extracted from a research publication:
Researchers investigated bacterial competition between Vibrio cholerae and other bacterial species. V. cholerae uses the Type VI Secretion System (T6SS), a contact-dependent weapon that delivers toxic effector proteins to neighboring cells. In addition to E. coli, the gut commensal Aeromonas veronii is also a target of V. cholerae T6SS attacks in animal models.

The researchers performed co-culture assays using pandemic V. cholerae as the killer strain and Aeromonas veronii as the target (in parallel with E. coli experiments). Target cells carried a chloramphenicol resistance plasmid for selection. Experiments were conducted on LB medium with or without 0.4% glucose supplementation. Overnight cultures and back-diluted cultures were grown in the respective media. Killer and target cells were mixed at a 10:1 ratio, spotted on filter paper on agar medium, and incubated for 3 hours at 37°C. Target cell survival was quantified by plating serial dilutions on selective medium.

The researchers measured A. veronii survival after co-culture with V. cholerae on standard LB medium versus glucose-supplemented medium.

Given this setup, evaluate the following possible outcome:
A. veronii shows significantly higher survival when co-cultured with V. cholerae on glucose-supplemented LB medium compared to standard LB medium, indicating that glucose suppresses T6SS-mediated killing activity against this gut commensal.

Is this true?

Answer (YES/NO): NO